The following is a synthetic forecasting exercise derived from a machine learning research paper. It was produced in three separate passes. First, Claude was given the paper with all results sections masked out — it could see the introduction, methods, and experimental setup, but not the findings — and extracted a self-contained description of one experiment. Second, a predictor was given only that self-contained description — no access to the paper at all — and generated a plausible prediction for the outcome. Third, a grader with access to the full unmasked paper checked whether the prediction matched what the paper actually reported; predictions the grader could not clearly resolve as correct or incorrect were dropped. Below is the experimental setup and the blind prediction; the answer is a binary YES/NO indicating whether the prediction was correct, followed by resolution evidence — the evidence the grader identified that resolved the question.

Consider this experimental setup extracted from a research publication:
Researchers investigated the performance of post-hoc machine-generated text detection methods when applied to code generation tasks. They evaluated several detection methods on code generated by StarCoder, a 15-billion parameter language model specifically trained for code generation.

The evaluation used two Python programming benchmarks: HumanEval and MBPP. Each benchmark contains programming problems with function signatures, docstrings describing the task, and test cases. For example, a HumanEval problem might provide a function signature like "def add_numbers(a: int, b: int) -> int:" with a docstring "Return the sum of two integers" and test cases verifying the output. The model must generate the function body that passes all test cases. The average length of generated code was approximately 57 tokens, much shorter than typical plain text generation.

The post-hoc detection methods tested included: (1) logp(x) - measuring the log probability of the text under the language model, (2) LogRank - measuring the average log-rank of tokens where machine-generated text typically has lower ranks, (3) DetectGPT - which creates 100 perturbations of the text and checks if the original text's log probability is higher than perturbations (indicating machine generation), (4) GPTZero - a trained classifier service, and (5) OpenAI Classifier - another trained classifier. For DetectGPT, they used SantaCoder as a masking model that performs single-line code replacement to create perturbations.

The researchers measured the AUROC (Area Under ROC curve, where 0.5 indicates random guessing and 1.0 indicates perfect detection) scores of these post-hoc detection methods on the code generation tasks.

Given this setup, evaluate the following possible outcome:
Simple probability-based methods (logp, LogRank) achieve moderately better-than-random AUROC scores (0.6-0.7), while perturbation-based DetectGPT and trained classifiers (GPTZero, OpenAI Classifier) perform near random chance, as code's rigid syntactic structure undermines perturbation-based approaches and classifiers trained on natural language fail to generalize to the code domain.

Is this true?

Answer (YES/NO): NO